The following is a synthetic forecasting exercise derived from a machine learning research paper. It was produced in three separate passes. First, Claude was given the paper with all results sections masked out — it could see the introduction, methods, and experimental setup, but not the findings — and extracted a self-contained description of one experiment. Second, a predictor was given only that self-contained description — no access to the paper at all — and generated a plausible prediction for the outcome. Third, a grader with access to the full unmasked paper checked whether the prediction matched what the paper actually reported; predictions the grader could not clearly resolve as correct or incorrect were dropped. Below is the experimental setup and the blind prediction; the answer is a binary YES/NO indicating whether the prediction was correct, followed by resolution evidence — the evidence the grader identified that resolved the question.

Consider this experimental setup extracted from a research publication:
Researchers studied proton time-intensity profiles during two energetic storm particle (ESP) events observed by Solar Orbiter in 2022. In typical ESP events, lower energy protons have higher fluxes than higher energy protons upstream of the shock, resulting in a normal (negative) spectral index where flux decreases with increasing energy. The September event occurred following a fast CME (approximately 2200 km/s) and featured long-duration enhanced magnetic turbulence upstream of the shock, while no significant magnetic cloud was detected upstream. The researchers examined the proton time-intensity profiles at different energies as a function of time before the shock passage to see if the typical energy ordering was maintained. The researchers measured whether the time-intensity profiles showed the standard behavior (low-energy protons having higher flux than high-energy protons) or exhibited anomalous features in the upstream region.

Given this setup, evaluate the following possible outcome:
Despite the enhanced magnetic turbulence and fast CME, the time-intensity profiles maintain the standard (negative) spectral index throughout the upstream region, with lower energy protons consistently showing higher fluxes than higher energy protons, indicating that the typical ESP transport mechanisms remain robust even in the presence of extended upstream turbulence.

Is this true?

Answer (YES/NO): NO